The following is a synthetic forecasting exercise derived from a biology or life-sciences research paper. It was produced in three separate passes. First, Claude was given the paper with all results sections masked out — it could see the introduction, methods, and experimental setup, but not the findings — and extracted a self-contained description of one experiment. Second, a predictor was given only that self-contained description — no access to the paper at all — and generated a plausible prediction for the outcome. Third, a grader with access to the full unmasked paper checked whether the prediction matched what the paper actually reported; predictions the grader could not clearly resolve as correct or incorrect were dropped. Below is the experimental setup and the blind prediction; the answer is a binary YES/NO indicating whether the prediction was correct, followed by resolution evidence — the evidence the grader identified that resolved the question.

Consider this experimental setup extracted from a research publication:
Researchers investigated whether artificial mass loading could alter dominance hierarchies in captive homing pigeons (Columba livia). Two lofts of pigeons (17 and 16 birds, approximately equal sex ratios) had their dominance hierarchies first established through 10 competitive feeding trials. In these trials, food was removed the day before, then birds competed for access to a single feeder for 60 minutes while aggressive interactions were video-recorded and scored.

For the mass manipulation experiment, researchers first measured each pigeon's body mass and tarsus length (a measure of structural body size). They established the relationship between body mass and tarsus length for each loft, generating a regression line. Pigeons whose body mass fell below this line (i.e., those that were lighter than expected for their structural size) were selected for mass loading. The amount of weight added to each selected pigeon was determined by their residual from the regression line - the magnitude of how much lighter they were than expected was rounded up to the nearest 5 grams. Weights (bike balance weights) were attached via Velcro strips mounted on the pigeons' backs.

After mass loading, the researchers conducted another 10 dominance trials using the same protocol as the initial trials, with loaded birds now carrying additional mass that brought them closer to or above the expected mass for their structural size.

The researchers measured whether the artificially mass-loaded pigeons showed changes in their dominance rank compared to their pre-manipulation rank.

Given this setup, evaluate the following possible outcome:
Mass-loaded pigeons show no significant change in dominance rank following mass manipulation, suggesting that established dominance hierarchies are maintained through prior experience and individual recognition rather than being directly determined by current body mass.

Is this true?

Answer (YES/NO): YES